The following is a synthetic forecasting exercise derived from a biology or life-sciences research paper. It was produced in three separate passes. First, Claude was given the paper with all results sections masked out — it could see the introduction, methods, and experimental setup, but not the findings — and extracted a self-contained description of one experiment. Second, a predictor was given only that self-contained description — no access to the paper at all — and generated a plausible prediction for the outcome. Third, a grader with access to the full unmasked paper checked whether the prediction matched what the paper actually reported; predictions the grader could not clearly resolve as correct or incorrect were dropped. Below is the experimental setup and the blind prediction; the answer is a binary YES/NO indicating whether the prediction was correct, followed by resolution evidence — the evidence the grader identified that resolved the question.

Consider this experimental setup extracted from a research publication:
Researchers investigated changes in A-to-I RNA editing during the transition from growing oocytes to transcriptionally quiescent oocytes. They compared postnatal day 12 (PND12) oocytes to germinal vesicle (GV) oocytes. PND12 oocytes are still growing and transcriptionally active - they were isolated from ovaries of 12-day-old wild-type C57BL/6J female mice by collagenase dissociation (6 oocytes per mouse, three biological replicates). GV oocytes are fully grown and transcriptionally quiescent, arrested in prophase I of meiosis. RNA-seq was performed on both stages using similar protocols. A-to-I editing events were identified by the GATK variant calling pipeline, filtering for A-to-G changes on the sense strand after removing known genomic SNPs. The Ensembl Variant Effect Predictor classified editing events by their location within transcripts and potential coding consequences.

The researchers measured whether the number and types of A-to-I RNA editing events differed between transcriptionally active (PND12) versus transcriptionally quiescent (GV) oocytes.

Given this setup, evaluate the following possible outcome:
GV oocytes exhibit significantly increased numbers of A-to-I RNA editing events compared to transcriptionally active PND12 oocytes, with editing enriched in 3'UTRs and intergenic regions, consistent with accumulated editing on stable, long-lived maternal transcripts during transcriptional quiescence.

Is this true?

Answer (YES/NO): NO